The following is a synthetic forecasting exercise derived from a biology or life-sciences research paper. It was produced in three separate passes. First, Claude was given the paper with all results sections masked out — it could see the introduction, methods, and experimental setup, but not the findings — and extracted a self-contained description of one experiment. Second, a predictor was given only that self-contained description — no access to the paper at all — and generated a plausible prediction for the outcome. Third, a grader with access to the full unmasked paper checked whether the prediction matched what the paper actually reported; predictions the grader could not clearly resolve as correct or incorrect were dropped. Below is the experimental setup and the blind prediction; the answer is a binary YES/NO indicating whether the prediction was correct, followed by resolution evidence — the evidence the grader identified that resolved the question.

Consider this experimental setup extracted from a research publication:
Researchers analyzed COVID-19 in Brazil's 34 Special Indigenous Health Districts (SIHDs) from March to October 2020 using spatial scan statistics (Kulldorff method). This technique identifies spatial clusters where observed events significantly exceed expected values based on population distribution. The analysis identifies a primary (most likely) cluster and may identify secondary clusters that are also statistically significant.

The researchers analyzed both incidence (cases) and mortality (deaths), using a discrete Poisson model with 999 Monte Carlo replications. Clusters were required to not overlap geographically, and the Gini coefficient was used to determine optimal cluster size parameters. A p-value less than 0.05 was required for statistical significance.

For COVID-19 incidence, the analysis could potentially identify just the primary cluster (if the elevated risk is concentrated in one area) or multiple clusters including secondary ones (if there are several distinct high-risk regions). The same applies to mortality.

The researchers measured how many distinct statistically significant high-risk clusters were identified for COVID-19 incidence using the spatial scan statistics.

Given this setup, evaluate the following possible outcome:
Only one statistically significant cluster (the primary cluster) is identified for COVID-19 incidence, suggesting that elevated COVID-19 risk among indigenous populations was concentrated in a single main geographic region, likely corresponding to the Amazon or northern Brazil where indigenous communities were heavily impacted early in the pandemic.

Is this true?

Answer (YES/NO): NO